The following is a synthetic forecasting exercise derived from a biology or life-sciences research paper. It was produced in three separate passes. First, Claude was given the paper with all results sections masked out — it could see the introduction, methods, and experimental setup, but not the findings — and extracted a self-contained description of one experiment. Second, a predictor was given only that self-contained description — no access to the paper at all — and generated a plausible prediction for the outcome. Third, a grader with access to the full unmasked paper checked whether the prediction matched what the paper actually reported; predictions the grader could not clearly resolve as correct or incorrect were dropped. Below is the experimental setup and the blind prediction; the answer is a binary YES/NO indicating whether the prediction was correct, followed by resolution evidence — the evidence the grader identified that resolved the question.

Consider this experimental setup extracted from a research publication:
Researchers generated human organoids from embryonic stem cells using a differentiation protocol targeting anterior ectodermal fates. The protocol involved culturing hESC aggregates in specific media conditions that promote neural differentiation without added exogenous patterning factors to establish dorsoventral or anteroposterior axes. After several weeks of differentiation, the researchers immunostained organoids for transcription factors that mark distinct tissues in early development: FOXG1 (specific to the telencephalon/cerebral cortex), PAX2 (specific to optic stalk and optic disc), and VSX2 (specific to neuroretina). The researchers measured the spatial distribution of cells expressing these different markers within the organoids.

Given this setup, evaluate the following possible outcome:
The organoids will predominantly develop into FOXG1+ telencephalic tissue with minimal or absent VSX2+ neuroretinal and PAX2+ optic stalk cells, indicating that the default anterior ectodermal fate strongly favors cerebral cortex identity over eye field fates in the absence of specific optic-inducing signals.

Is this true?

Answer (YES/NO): NO